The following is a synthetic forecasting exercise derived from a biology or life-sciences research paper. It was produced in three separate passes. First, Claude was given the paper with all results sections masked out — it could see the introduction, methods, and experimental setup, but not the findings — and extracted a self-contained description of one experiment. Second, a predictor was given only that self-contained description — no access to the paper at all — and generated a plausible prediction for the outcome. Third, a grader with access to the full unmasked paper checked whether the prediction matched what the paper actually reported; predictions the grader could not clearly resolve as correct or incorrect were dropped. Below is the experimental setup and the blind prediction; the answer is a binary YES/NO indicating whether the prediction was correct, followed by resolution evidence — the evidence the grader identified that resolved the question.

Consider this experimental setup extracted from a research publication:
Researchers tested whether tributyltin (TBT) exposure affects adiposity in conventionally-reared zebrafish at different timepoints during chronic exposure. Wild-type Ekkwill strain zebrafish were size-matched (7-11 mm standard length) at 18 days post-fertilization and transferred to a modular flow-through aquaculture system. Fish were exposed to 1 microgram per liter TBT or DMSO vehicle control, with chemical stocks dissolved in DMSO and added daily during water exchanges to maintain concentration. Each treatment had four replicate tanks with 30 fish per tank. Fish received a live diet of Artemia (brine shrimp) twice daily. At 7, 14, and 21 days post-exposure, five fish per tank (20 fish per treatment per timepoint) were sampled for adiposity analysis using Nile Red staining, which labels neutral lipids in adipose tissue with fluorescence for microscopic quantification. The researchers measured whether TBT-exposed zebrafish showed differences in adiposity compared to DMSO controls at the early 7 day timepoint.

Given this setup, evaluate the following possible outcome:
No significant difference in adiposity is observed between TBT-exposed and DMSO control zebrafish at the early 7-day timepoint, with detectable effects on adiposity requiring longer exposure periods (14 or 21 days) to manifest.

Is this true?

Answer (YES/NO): NO